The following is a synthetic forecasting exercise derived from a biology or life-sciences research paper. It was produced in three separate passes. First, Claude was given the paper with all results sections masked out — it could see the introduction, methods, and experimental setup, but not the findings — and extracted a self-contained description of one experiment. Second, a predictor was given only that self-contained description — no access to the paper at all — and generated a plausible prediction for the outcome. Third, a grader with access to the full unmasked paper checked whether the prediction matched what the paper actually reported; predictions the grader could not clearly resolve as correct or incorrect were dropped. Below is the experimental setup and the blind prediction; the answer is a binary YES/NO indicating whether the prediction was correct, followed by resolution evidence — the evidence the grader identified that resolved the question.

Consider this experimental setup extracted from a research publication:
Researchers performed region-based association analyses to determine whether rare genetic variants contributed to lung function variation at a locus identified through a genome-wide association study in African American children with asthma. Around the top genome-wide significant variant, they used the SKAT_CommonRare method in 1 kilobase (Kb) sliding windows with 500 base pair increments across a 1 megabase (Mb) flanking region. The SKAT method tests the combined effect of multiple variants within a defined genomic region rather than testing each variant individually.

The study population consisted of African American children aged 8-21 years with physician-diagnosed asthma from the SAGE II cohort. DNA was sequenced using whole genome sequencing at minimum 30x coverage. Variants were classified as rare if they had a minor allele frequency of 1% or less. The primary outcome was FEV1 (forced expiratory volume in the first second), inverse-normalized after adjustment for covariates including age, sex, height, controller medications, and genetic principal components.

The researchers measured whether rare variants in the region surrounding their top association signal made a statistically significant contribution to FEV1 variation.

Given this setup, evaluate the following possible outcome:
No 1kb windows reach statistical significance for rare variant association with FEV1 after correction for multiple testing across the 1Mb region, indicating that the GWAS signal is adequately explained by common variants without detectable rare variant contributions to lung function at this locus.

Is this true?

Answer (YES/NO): YES